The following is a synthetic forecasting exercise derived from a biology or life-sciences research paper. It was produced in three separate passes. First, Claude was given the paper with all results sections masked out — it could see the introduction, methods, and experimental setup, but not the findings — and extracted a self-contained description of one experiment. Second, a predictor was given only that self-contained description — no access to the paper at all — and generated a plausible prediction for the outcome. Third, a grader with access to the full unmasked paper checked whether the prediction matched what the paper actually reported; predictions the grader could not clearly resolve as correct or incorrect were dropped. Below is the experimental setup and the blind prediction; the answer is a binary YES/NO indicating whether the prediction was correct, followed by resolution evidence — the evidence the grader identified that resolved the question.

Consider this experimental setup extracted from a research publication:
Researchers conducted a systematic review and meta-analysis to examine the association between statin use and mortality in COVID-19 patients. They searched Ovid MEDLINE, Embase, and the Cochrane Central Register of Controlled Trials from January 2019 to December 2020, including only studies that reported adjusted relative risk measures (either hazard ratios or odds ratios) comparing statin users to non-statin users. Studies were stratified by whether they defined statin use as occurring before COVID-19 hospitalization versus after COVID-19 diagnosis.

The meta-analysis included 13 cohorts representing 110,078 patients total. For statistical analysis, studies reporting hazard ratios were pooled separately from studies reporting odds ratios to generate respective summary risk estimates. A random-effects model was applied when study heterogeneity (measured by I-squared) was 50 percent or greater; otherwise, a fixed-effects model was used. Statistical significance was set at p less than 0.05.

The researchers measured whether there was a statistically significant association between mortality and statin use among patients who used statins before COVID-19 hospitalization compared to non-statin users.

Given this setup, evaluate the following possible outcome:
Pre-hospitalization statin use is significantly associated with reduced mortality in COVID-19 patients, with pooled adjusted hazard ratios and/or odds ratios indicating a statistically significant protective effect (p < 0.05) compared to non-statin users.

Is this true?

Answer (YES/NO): NO